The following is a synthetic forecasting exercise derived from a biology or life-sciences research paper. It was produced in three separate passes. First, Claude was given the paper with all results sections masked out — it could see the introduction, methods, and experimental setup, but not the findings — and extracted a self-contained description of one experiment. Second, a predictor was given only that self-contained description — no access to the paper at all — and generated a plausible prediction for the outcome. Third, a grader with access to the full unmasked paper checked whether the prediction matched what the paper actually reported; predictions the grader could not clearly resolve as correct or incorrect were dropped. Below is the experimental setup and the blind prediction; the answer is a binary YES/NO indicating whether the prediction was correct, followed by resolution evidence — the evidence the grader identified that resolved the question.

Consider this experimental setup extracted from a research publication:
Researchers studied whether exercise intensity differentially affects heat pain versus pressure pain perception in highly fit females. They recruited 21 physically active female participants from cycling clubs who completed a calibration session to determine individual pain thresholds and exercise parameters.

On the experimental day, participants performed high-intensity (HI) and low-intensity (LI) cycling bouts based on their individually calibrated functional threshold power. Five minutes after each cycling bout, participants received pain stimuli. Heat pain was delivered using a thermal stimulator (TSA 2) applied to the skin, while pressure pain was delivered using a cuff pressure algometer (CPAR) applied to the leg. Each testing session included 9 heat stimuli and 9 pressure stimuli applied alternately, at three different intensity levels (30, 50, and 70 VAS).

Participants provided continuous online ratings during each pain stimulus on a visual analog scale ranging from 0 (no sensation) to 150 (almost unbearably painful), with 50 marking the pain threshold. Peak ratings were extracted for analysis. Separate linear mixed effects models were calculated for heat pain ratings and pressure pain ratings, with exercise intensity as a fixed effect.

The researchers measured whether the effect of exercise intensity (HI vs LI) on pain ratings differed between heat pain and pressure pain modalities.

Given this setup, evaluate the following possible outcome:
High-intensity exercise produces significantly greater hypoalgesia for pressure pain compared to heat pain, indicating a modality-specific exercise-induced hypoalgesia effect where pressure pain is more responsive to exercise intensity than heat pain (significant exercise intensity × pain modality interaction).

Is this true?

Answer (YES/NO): NO